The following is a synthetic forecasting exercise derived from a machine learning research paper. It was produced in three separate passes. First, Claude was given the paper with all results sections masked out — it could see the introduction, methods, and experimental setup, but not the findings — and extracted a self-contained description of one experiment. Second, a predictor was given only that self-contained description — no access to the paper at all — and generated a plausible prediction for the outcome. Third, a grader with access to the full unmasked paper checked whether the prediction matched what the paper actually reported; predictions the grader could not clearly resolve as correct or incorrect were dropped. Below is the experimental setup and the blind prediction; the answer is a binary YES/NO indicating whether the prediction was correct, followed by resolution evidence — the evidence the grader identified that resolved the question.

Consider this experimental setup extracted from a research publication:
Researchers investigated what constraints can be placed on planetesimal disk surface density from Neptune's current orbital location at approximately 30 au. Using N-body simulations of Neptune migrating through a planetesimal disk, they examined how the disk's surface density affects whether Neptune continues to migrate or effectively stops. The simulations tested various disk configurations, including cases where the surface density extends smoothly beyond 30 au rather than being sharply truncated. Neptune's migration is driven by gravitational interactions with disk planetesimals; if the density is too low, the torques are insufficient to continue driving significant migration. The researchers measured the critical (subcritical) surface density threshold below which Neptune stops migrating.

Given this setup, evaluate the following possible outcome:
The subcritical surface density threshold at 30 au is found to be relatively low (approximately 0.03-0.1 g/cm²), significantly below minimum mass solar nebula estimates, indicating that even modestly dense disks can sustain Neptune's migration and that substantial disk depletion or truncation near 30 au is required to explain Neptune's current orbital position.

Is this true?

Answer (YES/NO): NO